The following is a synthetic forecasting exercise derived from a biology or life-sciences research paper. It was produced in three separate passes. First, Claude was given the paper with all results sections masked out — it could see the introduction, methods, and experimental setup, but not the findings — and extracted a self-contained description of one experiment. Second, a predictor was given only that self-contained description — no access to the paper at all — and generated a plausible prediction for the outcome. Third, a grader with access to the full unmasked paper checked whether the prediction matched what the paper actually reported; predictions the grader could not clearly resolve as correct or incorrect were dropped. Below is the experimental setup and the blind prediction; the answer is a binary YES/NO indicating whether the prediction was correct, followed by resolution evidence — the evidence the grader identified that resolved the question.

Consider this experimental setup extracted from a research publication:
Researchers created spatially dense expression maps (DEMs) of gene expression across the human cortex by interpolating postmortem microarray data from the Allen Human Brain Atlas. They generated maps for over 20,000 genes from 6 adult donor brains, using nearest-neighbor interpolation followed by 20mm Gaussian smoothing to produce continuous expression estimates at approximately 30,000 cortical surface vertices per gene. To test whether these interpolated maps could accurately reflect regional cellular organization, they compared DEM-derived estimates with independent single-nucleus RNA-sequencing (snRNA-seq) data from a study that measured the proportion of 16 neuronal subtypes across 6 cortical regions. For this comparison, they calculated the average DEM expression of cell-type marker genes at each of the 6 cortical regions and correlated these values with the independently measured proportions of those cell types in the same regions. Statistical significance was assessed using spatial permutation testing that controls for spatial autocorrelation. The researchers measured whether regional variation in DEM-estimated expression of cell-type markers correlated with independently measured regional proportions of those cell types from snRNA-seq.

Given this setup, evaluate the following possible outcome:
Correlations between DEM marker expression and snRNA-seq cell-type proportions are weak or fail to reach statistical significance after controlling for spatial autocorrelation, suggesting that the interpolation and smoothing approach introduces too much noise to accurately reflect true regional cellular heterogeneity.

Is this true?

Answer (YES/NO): NO